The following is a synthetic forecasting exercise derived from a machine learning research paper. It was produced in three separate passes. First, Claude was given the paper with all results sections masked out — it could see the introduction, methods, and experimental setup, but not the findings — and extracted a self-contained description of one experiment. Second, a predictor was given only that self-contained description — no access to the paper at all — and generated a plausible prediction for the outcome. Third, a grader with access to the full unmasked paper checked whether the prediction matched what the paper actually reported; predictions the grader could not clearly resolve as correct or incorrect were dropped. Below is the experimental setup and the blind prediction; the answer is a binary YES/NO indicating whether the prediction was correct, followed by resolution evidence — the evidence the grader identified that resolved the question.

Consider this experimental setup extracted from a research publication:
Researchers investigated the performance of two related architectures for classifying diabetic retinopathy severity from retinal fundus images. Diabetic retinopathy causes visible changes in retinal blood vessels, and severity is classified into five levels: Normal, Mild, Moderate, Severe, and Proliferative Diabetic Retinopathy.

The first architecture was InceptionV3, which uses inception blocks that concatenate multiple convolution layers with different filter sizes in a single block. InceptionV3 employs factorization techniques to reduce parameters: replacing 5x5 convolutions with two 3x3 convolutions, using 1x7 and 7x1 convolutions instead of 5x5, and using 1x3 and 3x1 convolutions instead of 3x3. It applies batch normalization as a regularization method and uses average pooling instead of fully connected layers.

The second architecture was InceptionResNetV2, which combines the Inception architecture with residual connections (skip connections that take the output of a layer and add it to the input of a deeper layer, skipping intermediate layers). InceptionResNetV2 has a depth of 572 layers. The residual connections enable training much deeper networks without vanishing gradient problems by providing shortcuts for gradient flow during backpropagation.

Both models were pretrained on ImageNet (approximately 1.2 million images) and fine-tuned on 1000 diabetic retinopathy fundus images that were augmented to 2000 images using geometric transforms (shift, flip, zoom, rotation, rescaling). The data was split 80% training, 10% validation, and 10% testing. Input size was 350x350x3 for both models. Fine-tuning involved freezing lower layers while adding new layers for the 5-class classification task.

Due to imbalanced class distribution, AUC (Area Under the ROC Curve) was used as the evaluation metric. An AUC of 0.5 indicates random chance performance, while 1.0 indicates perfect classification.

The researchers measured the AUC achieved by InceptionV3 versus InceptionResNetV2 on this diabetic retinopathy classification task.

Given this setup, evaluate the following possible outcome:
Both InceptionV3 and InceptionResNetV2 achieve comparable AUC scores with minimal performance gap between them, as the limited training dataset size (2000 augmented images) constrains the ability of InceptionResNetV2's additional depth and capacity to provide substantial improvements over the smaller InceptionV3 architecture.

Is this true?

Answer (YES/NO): NO